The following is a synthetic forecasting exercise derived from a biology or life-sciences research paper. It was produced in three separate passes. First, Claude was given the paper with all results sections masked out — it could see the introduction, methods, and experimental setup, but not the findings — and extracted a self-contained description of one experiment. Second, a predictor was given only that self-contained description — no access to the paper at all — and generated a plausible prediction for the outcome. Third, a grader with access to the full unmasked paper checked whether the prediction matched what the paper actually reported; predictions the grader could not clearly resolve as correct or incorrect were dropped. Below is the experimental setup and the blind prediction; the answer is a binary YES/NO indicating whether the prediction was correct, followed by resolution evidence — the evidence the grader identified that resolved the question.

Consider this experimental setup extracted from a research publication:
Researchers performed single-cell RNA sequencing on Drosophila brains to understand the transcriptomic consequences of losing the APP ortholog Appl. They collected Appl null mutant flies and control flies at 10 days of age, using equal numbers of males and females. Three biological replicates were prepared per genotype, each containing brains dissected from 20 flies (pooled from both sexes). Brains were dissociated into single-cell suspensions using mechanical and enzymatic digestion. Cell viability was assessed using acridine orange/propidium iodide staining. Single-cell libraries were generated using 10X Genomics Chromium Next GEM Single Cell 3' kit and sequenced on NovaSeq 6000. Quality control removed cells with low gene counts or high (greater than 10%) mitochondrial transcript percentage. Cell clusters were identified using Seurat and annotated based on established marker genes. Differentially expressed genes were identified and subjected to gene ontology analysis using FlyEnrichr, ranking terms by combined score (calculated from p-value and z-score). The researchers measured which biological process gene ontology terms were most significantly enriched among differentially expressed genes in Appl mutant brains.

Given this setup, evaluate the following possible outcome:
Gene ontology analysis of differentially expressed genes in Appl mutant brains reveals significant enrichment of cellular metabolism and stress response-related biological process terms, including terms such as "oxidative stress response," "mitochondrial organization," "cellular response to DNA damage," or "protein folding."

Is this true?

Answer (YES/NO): NO